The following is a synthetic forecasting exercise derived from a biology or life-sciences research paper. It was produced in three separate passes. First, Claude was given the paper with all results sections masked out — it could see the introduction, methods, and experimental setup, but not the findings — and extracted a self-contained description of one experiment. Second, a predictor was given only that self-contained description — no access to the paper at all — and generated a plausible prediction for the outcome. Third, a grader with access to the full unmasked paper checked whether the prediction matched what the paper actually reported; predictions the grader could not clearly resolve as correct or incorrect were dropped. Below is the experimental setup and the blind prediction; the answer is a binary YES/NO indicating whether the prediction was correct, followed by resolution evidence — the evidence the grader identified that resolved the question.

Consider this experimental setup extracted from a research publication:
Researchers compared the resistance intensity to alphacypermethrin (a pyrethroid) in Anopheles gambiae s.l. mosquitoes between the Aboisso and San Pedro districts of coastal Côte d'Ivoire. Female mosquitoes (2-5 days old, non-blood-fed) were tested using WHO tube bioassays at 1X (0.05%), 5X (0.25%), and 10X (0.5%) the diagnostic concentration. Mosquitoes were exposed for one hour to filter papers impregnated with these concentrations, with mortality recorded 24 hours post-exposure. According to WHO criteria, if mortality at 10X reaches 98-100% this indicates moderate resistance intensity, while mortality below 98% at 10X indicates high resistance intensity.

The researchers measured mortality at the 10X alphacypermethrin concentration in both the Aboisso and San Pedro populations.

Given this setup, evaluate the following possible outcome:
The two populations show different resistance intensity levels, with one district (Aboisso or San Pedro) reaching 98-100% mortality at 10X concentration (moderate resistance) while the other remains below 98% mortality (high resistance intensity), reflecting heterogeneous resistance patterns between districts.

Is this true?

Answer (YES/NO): YES